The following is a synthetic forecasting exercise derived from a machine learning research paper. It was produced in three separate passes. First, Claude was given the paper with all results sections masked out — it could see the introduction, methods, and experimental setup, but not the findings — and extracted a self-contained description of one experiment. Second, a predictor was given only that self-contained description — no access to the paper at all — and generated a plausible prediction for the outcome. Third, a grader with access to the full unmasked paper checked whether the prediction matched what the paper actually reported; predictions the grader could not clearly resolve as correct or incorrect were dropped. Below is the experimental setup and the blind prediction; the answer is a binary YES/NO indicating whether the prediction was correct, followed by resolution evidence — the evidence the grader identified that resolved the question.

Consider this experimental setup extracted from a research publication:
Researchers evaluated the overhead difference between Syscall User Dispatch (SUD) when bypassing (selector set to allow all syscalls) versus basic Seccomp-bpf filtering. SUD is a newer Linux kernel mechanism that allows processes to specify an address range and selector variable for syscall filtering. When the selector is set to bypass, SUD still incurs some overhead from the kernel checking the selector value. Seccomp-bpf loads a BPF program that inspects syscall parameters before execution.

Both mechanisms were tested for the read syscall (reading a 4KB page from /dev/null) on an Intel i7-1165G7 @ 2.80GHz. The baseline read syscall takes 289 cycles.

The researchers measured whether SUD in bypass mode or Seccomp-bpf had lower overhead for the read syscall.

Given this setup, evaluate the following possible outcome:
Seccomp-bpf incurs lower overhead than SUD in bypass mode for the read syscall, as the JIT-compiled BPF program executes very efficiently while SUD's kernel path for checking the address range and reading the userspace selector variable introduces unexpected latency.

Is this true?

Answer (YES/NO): YES